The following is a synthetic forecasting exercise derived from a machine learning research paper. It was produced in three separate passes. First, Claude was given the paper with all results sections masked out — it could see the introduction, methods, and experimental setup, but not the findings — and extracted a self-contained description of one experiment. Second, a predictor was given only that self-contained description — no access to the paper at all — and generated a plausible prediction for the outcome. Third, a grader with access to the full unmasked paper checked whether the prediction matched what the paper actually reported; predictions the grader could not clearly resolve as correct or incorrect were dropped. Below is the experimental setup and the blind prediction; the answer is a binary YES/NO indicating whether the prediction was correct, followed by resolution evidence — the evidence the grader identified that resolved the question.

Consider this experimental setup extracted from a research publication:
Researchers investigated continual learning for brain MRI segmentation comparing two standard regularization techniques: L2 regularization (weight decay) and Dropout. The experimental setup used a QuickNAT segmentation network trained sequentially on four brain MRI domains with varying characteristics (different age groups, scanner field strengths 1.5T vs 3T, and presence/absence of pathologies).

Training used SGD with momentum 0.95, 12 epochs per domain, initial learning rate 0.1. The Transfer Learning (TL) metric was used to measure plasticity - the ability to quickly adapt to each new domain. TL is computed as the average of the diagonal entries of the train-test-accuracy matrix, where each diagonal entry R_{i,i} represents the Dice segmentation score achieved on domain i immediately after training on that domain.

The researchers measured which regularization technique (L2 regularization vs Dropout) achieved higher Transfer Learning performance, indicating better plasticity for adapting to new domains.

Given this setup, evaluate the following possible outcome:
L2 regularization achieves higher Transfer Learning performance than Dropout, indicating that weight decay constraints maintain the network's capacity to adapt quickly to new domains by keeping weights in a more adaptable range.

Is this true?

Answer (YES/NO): NO